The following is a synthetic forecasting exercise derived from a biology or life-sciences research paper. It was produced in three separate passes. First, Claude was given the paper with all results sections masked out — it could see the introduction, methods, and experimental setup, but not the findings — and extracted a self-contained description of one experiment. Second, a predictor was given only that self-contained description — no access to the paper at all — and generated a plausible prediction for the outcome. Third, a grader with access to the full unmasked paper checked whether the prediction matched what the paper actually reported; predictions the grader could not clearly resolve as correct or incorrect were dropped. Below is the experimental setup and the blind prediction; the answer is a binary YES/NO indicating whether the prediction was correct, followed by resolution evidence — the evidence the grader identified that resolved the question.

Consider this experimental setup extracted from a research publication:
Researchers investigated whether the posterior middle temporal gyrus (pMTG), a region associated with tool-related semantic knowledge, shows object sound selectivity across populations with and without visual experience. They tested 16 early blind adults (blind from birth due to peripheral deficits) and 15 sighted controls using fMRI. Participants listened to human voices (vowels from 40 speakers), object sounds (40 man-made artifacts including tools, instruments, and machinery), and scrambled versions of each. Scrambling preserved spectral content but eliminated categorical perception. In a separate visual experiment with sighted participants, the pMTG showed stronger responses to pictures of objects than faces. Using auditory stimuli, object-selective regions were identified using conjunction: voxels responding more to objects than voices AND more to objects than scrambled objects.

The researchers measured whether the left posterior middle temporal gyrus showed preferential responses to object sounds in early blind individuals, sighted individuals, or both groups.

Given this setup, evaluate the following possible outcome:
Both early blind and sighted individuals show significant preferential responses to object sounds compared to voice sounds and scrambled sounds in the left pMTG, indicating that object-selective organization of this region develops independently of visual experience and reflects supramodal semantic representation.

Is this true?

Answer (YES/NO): YES